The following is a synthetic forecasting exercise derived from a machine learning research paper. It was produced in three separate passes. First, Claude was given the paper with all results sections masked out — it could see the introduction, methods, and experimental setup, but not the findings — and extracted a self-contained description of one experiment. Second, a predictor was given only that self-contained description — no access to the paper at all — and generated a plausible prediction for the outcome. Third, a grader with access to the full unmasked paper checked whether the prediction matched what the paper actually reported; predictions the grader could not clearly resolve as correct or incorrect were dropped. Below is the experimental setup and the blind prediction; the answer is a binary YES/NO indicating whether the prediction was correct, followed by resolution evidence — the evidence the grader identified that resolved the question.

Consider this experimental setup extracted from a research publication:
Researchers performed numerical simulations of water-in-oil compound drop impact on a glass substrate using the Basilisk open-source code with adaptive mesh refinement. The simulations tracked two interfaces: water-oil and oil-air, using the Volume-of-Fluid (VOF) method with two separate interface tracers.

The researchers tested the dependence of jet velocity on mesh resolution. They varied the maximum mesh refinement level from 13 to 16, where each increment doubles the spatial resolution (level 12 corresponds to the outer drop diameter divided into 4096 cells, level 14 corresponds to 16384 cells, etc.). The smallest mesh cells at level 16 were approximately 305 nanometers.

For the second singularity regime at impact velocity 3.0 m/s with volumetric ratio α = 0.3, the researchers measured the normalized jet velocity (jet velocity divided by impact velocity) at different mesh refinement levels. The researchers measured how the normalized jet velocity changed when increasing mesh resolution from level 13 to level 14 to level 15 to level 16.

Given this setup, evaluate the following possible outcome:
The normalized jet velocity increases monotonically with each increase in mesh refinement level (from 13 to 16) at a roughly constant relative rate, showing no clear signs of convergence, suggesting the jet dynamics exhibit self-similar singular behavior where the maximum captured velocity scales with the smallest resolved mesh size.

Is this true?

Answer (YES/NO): NO